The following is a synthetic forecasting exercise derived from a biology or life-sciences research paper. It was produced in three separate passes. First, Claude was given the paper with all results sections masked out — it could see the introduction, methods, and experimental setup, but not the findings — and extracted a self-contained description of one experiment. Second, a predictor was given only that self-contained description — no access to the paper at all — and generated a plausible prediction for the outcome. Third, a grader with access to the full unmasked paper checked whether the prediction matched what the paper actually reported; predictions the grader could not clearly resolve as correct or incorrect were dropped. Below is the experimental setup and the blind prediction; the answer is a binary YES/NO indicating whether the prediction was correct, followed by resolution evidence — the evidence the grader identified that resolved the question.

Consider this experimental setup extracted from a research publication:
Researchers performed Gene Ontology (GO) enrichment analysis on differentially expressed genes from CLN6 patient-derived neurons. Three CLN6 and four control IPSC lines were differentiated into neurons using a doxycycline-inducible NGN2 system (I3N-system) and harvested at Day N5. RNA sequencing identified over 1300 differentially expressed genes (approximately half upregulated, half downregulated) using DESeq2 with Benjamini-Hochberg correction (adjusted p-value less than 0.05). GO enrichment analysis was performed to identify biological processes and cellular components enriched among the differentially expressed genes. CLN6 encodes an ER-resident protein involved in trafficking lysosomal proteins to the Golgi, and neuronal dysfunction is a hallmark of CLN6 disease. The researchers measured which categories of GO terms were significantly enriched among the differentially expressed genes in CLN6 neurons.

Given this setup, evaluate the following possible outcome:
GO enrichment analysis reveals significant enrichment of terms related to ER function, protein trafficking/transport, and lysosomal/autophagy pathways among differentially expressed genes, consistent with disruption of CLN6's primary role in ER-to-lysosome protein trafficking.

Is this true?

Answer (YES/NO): NO